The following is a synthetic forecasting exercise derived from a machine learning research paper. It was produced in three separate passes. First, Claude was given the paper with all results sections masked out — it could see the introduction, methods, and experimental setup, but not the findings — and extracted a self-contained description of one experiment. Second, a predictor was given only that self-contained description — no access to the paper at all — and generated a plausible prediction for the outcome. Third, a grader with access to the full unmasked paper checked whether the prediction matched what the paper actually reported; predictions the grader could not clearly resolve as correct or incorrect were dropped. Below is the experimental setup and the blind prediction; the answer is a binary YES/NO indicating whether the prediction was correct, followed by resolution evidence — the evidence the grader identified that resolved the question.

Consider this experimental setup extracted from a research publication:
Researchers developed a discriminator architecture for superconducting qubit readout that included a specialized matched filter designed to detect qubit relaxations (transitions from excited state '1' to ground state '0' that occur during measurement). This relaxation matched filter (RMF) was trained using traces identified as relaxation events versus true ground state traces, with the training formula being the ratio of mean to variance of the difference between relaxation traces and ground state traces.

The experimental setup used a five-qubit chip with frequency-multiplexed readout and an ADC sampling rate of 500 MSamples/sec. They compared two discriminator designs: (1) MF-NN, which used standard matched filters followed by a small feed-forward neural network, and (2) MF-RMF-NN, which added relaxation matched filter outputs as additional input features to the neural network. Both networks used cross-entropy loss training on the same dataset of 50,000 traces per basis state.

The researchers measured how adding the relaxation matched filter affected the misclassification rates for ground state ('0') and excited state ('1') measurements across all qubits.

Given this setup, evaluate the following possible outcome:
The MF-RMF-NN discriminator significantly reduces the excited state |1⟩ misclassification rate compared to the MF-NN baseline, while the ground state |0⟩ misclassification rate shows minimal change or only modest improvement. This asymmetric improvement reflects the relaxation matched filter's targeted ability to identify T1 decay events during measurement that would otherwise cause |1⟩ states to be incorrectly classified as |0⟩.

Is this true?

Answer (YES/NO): YES